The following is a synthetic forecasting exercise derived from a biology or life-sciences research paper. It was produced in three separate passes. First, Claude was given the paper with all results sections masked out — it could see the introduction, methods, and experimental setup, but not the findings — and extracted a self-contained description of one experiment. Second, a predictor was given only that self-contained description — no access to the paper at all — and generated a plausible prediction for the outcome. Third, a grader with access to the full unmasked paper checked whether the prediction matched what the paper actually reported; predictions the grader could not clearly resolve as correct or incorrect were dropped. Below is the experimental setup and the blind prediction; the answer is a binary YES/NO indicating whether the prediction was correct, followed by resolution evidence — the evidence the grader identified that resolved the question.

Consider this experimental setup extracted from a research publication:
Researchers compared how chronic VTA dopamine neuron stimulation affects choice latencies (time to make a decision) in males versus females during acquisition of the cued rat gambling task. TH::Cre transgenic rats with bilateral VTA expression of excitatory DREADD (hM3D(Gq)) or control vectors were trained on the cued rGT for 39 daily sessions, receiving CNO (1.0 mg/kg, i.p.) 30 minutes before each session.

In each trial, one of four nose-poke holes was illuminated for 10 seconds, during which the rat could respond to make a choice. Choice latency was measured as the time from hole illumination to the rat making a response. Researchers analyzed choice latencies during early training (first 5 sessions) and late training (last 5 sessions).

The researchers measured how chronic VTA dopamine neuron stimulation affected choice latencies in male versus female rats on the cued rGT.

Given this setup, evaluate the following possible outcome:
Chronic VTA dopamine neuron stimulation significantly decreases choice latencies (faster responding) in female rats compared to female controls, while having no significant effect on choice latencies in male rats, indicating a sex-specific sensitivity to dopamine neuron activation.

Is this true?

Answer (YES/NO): NO